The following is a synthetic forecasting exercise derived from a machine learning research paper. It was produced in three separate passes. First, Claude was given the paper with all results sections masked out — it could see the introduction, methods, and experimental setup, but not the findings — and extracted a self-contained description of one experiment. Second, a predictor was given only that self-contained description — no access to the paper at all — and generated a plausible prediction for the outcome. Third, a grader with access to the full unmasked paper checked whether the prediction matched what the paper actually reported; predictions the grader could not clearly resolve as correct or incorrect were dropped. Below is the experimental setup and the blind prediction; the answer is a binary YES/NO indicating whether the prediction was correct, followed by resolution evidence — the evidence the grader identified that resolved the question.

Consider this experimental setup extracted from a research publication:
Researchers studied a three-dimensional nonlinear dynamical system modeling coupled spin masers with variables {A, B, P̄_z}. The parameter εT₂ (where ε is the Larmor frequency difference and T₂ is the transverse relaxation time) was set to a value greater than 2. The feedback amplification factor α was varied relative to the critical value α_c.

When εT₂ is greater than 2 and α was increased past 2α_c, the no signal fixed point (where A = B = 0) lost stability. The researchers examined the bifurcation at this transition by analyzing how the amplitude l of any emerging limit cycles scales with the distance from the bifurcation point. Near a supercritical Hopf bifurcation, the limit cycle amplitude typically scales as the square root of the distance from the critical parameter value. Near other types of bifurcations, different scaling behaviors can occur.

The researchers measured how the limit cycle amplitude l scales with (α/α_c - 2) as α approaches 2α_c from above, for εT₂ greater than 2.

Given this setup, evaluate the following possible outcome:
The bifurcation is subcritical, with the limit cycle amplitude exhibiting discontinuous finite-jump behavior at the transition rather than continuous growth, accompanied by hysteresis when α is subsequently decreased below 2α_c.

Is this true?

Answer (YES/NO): NO